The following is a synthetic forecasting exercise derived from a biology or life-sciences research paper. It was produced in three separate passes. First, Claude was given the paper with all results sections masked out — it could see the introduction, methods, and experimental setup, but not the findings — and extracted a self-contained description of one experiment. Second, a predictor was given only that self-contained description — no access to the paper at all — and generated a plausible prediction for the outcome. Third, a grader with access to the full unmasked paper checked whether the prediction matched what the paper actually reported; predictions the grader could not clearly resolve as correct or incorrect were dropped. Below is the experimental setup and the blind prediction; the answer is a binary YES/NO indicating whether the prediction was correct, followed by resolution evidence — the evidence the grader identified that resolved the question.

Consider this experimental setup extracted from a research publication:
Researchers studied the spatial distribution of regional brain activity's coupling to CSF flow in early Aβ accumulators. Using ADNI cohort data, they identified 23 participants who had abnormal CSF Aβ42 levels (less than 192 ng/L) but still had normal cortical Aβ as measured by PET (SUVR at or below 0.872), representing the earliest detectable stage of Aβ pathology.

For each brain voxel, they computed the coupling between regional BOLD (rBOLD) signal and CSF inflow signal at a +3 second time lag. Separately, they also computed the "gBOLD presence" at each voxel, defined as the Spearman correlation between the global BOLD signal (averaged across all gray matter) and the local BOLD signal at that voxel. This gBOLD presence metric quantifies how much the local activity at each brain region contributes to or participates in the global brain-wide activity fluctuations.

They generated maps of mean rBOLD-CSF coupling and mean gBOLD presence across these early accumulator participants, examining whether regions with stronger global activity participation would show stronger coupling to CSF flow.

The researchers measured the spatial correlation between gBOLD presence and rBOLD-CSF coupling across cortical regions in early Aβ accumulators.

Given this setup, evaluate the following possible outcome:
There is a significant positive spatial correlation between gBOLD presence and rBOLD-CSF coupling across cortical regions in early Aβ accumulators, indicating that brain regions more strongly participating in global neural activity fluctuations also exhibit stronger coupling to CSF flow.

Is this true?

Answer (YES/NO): NO